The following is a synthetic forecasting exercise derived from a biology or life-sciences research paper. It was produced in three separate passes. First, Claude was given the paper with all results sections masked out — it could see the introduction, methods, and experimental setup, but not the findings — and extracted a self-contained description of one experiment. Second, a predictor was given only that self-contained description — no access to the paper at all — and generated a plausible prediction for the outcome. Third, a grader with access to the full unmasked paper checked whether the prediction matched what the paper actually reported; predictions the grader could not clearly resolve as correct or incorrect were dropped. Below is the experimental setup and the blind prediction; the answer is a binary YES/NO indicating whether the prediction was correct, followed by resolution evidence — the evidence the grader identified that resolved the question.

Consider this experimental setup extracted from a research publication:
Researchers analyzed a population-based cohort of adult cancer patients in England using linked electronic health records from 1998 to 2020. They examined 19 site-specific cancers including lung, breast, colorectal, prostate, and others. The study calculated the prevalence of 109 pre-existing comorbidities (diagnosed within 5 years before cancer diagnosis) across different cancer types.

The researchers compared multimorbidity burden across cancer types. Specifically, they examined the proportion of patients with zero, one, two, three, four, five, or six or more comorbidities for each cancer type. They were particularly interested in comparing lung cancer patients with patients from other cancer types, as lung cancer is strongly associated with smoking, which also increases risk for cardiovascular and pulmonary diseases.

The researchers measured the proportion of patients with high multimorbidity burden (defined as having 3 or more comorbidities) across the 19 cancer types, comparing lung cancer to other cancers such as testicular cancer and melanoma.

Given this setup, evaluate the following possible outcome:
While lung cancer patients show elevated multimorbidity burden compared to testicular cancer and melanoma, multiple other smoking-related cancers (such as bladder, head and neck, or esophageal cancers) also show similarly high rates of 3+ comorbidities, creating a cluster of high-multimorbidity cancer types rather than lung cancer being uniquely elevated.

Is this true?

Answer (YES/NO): NO